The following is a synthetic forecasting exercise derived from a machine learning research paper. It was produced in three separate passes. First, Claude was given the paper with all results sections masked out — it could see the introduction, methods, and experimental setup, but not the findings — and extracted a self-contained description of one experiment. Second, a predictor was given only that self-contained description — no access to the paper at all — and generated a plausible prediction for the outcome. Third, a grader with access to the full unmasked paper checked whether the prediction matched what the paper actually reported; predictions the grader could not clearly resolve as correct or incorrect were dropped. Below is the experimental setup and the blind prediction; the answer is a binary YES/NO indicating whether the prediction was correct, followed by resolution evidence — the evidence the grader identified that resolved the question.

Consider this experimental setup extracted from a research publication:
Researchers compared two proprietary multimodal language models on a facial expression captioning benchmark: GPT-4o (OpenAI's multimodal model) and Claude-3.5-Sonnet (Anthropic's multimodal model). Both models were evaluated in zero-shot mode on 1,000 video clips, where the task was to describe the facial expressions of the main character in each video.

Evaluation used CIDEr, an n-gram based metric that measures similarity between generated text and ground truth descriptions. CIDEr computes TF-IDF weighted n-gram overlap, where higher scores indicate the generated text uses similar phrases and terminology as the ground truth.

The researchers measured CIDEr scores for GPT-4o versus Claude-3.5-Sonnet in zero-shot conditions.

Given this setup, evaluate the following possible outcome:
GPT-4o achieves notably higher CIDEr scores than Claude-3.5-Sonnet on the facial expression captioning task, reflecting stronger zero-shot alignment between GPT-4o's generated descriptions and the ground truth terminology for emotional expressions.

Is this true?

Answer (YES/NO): NO